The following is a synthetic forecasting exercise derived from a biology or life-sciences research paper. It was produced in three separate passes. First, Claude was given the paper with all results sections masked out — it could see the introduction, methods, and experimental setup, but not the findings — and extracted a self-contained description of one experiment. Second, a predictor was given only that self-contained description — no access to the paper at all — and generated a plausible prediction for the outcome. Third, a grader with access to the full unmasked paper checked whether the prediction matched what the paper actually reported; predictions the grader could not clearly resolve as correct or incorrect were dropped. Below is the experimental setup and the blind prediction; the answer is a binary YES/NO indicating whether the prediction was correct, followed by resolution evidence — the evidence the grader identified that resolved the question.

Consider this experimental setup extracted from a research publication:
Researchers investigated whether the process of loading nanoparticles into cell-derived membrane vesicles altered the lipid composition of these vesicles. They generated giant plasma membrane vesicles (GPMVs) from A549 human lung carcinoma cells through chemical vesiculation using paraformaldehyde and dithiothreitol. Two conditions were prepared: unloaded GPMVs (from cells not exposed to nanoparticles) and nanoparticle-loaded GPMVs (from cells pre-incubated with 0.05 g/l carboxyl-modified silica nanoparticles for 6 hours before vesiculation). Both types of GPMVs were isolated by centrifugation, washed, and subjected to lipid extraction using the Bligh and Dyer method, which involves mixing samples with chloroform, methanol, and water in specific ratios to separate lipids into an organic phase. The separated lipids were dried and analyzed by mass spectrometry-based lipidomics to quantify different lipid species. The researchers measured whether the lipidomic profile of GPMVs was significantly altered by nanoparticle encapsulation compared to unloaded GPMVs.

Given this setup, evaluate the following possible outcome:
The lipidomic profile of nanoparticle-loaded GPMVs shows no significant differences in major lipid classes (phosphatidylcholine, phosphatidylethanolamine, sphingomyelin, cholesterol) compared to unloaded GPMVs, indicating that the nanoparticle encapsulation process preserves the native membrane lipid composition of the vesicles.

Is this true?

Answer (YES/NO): NO